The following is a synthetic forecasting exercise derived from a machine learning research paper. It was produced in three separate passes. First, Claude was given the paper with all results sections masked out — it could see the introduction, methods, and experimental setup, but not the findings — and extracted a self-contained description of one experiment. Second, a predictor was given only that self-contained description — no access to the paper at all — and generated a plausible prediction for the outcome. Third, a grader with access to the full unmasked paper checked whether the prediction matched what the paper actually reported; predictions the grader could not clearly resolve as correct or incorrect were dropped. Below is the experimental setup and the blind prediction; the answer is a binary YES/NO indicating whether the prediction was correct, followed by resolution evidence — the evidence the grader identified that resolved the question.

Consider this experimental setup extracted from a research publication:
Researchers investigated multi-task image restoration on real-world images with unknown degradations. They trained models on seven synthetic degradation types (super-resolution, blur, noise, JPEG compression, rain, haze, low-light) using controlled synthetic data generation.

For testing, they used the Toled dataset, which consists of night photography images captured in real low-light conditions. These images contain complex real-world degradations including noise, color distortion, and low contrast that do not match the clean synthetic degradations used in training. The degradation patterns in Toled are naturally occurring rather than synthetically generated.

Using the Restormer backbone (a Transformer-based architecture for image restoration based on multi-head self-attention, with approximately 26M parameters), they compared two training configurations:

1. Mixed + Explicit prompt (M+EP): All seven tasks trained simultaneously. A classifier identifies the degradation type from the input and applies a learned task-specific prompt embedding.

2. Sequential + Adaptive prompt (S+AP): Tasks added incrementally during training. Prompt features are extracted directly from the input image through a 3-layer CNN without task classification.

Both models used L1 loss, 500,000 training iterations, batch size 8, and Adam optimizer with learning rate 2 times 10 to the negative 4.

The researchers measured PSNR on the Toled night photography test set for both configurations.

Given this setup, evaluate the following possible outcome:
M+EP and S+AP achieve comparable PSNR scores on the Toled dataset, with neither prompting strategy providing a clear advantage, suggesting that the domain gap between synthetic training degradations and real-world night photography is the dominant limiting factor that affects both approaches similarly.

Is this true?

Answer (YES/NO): NO